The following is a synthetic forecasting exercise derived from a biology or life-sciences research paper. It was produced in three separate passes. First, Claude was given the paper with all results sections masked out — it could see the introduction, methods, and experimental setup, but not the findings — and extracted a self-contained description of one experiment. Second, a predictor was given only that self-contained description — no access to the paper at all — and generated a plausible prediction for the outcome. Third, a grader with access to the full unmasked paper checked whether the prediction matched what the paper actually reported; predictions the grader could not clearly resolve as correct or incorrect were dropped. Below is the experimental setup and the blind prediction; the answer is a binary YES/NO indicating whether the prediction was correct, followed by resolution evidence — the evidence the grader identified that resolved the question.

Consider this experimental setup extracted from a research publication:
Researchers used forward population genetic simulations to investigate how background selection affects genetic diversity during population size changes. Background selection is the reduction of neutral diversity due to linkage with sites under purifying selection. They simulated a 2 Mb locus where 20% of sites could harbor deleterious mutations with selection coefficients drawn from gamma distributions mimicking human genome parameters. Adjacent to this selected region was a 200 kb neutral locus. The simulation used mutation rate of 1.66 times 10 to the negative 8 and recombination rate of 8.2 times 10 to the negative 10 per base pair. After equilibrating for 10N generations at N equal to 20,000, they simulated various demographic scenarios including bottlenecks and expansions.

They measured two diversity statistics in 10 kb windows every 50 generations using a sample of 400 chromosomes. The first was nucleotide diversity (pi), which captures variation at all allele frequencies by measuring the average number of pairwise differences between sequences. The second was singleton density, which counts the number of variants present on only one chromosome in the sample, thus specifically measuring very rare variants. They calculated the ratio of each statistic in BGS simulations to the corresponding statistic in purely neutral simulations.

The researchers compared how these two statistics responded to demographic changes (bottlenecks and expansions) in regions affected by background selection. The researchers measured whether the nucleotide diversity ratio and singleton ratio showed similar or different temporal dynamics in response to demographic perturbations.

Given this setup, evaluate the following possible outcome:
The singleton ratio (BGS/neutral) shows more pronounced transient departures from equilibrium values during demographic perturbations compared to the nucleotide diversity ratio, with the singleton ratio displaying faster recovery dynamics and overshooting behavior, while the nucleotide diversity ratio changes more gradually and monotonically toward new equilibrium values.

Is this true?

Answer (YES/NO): NO